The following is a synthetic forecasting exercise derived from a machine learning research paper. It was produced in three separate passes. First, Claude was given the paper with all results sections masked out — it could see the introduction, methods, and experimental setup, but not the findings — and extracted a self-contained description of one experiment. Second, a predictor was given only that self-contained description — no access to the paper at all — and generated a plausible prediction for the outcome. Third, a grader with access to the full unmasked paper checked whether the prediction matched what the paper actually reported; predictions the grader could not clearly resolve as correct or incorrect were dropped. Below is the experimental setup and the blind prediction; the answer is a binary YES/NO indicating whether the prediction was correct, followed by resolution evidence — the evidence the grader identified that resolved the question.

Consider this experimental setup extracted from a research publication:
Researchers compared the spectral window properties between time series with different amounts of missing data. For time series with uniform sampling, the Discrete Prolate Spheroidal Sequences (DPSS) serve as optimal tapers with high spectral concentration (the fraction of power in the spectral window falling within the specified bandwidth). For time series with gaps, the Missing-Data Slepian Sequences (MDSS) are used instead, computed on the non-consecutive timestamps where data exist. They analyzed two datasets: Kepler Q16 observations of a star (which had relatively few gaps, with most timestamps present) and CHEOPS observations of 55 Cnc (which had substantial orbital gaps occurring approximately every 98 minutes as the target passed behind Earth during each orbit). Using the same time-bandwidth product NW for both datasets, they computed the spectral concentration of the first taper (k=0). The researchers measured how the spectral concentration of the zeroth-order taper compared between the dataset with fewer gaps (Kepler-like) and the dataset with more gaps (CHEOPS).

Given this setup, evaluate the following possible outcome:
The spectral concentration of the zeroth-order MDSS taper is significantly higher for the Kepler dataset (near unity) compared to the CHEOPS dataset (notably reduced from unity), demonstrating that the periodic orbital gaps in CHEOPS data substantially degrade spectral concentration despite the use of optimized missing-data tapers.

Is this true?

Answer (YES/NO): YES